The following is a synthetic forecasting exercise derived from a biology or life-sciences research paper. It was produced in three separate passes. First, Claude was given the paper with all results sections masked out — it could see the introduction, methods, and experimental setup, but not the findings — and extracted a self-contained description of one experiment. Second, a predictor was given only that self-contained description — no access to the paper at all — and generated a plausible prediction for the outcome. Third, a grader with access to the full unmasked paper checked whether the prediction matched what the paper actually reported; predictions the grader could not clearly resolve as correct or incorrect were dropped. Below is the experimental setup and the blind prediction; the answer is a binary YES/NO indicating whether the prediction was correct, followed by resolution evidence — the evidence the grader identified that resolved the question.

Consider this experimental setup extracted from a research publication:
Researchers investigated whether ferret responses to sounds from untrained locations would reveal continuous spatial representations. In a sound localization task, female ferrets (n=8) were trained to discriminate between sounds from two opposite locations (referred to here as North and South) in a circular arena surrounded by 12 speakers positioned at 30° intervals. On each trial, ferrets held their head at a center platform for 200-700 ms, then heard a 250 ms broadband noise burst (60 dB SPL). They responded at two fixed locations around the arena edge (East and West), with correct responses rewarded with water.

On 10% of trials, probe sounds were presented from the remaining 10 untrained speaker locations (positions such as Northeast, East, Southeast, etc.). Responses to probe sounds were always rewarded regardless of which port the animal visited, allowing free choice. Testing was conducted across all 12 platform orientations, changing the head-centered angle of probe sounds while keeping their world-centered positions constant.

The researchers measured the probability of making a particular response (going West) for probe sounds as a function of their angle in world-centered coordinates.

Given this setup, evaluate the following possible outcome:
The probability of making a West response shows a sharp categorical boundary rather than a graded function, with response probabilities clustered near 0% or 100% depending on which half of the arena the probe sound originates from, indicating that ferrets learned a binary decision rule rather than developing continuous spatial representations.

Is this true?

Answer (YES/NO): NO